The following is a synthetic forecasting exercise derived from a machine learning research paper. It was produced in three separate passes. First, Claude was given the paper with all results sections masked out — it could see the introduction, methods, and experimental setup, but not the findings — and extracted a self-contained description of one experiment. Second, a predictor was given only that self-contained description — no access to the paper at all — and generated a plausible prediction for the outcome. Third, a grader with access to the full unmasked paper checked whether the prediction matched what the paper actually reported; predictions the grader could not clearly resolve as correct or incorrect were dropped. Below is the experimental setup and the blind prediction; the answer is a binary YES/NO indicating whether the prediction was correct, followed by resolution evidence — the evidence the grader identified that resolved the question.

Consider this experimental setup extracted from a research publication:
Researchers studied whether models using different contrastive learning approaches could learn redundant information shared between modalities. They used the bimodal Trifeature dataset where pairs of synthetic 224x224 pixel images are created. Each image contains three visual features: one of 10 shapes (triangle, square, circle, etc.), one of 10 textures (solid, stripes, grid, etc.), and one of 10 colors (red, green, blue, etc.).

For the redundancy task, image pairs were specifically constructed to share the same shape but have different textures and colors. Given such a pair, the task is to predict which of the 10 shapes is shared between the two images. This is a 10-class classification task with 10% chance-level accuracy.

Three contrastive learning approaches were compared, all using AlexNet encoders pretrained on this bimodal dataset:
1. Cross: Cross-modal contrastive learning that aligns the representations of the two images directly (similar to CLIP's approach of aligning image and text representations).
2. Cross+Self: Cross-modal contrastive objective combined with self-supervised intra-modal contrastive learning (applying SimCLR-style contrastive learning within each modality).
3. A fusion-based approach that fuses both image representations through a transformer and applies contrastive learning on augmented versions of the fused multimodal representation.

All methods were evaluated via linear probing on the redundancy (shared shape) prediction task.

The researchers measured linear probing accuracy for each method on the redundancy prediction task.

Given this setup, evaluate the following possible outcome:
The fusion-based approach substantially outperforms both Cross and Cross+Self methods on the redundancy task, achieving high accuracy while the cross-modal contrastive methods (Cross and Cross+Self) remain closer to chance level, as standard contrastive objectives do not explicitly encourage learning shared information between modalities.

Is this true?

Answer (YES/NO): NO